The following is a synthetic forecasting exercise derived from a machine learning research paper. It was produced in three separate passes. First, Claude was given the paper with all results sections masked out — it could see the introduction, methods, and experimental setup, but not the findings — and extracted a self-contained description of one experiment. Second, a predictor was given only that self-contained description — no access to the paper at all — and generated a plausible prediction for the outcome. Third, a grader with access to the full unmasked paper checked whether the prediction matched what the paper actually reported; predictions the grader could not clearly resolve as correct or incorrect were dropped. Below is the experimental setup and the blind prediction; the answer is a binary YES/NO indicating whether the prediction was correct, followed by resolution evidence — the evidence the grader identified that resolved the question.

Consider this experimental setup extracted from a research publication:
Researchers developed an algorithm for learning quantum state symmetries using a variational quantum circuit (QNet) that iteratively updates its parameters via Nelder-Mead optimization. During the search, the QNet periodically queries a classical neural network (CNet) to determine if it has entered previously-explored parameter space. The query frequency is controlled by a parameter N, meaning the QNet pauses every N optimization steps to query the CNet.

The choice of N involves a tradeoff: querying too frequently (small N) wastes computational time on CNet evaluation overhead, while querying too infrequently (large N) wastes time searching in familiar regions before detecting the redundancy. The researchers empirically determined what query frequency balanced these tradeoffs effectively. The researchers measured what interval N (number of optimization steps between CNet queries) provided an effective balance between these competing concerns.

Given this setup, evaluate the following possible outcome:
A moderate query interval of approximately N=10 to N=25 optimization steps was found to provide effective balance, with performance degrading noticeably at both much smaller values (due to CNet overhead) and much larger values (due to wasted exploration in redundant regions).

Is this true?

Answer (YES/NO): NO